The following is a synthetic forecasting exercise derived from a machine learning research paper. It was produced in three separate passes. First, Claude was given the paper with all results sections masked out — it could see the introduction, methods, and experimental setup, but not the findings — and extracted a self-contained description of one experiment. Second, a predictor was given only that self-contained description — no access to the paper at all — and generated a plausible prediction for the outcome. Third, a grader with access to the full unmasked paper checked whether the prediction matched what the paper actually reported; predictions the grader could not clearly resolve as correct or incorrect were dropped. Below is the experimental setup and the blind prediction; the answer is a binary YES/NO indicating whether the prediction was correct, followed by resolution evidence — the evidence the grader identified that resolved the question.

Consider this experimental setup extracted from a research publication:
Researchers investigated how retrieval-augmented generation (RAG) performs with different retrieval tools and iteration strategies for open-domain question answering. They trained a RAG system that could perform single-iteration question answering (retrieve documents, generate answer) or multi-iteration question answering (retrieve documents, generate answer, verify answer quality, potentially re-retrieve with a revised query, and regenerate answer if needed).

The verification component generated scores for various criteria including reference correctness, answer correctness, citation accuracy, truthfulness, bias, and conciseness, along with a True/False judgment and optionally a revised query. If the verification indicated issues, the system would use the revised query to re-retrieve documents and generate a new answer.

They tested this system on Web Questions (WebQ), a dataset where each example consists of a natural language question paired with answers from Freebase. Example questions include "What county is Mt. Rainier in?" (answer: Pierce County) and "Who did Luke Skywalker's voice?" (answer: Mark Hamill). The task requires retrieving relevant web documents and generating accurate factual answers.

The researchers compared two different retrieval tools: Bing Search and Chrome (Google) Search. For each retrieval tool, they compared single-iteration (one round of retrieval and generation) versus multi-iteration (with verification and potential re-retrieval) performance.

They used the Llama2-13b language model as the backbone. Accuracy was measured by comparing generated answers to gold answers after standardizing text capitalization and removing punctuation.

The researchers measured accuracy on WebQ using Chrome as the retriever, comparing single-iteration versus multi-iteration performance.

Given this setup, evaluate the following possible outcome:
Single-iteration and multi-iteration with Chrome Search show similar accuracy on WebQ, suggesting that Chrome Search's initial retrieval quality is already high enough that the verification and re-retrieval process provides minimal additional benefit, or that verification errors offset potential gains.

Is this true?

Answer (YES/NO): YES